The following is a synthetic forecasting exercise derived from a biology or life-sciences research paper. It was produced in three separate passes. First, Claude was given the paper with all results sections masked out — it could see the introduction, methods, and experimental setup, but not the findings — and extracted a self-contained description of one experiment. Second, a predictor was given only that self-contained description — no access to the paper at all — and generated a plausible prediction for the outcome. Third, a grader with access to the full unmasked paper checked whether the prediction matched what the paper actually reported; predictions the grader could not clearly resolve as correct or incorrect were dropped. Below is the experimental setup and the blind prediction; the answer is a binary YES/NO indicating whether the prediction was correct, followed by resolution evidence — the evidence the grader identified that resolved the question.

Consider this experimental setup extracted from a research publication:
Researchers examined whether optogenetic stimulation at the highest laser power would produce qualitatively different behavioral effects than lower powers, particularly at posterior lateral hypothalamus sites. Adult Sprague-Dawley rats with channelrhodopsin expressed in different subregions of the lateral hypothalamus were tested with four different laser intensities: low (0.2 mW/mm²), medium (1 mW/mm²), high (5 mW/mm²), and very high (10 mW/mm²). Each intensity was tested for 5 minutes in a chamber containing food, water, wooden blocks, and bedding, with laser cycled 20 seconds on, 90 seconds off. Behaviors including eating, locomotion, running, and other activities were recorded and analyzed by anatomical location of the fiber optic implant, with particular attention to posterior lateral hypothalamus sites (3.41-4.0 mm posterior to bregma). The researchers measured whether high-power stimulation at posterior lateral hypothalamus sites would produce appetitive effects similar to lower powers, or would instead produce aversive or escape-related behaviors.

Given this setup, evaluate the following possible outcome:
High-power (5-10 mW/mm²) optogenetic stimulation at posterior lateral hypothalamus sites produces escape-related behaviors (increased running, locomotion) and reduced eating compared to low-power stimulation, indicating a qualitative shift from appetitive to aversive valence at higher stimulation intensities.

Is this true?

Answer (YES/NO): YES